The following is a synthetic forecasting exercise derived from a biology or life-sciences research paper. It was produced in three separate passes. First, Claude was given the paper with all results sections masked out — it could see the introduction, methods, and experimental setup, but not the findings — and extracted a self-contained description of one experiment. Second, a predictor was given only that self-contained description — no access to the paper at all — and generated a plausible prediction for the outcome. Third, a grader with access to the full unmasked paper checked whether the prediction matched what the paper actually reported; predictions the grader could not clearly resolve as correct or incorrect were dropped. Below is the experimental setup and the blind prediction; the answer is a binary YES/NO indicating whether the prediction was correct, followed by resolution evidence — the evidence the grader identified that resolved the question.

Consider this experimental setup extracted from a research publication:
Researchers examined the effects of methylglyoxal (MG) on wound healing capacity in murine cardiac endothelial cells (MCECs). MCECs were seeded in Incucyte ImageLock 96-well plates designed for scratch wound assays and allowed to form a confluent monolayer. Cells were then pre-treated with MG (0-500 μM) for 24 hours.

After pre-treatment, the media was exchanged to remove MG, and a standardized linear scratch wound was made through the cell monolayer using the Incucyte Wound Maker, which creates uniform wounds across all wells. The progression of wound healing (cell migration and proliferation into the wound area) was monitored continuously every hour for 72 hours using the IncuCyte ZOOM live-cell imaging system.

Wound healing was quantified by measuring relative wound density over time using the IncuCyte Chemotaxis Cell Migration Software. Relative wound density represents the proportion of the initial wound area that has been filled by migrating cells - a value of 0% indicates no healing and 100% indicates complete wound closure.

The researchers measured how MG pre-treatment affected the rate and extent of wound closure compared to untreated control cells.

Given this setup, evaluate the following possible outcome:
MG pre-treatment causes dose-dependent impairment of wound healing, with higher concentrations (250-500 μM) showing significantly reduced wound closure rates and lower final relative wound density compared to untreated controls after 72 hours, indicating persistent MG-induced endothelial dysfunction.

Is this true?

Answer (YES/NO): NO